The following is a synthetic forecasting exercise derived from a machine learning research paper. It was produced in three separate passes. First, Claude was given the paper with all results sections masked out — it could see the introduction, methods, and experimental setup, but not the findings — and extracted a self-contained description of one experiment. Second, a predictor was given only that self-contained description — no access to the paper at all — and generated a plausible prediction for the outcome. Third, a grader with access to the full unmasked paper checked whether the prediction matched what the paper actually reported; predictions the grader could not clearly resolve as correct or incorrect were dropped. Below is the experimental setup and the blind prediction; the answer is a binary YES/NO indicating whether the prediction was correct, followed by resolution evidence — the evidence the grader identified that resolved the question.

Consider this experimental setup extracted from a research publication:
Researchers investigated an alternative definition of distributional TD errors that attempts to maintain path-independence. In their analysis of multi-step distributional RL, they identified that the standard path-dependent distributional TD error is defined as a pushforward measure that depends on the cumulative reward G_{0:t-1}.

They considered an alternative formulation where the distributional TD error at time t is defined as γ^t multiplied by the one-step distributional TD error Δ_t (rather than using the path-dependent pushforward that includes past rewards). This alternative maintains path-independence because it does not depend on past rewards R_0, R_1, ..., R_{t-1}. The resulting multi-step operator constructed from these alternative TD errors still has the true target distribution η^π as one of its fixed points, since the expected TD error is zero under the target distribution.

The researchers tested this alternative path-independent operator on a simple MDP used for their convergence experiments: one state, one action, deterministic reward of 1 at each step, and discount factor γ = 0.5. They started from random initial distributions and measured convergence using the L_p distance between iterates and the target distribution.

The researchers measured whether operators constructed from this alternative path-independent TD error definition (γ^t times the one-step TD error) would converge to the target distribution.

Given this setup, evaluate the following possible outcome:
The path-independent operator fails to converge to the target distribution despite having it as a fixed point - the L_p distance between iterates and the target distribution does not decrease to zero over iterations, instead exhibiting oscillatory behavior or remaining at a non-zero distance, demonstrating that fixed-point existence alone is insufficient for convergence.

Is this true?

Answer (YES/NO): YES